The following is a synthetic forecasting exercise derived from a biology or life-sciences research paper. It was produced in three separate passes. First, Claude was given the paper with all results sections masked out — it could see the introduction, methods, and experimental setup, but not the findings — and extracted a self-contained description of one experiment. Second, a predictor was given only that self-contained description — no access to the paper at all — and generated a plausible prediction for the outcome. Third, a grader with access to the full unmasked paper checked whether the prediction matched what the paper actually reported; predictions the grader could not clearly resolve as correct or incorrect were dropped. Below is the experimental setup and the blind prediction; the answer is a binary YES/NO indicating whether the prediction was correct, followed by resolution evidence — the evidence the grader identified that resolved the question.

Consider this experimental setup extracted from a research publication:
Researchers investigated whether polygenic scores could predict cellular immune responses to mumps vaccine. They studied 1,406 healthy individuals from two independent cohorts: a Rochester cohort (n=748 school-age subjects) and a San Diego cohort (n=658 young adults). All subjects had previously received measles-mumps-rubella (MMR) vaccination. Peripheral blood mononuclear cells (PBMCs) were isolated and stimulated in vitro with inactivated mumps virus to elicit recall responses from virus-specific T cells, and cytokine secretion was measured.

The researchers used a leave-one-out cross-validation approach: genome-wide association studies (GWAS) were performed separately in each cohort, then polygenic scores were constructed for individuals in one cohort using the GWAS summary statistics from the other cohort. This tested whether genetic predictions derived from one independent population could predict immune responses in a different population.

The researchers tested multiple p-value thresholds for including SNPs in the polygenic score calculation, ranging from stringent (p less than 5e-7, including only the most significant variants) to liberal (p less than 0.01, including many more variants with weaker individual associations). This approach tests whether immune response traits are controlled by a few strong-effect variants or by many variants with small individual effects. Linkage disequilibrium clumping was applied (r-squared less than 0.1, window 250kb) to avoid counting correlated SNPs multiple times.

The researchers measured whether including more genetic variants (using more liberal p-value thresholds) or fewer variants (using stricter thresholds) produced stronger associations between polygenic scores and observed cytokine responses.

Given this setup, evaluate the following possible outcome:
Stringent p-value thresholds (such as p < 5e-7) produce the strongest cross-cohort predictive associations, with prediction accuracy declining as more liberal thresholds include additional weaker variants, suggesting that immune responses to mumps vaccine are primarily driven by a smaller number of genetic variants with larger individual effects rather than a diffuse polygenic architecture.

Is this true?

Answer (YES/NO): NO